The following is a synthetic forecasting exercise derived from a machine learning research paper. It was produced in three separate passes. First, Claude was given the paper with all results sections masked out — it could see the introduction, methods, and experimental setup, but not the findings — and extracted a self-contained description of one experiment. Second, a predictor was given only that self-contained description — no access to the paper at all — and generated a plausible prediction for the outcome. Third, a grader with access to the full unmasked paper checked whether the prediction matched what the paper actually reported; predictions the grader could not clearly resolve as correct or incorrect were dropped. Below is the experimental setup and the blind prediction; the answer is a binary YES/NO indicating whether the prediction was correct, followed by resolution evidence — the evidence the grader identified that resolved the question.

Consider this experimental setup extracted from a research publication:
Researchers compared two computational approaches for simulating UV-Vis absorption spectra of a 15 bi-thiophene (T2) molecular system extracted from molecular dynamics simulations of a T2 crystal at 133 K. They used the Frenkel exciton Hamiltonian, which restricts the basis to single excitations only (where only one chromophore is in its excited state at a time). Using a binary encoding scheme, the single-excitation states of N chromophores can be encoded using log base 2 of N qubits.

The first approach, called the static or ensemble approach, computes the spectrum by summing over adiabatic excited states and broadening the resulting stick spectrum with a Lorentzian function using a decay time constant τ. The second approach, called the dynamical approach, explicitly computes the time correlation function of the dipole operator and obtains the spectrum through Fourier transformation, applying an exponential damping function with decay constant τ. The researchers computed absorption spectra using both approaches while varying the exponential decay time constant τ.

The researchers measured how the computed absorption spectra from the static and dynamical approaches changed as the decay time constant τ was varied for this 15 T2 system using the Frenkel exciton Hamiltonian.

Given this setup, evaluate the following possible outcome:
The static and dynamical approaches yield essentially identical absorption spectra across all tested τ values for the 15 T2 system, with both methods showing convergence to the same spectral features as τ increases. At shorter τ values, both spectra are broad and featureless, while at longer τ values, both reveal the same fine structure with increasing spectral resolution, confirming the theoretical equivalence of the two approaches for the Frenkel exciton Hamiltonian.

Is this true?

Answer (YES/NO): NO